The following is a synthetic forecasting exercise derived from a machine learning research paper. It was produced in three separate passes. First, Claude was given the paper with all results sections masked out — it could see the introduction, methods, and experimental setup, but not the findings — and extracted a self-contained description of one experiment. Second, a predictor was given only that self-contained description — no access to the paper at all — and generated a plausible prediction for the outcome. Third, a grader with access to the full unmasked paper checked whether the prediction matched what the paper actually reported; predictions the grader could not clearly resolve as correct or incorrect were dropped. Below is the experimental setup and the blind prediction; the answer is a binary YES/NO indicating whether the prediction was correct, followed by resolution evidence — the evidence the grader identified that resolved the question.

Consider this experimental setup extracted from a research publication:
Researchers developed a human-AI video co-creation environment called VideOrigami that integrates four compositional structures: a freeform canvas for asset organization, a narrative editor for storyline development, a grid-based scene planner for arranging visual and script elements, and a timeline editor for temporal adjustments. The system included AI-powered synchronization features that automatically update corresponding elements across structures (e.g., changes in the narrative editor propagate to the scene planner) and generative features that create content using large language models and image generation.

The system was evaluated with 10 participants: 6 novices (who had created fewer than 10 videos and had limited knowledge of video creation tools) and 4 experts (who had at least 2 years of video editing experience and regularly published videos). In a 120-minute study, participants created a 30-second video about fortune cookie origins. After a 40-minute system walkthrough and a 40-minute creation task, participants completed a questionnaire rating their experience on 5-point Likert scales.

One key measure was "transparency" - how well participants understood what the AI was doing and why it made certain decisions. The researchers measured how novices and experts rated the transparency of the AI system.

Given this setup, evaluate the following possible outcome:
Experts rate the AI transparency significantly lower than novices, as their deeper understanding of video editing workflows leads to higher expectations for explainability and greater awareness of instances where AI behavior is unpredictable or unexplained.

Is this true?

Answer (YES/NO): YES